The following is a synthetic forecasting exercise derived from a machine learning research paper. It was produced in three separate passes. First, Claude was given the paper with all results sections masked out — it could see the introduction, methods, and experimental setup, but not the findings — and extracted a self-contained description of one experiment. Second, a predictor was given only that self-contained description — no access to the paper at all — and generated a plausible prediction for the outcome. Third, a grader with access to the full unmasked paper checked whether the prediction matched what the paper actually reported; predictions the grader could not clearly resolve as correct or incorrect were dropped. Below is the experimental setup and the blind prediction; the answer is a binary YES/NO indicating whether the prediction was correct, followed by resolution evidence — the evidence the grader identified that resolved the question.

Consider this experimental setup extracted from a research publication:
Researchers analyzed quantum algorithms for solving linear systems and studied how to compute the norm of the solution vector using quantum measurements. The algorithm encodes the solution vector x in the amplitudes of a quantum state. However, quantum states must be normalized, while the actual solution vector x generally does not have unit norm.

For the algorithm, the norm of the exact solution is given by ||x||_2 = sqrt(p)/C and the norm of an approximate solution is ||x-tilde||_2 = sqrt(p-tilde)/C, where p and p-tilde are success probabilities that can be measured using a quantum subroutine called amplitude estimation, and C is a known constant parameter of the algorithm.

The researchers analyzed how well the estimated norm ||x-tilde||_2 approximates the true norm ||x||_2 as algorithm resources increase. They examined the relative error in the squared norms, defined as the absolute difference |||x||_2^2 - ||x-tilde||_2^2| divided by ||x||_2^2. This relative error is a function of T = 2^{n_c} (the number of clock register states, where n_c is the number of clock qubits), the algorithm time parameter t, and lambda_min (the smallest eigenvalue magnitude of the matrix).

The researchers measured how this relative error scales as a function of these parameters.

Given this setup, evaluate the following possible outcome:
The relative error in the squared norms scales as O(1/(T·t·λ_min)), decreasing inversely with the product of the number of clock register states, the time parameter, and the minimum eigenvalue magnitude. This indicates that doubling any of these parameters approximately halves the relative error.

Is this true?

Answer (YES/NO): NO